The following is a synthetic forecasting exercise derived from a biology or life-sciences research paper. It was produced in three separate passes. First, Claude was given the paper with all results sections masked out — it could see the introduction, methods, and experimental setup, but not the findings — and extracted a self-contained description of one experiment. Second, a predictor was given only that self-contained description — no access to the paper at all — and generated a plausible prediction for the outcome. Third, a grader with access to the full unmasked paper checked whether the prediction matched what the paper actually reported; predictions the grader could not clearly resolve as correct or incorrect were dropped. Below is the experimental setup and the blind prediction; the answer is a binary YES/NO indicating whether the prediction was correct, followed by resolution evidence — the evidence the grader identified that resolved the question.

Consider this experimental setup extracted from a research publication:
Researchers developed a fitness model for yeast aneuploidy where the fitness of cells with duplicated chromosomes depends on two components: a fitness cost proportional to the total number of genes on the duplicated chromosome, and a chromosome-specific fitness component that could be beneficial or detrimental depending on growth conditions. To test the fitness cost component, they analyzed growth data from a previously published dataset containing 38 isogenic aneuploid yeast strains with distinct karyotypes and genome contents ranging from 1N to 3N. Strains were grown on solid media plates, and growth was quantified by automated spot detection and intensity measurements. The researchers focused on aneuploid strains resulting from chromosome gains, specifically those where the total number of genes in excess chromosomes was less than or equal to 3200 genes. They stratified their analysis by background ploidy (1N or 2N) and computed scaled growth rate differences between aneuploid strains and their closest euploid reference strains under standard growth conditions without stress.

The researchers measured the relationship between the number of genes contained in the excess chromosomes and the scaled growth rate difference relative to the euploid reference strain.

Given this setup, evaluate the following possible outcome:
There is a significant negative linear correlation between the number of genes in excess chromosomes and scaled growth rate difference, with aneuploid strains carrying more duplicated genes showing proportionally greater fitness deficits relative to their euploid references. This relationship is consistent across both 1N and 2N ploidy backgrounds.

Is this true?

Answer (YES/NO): YES